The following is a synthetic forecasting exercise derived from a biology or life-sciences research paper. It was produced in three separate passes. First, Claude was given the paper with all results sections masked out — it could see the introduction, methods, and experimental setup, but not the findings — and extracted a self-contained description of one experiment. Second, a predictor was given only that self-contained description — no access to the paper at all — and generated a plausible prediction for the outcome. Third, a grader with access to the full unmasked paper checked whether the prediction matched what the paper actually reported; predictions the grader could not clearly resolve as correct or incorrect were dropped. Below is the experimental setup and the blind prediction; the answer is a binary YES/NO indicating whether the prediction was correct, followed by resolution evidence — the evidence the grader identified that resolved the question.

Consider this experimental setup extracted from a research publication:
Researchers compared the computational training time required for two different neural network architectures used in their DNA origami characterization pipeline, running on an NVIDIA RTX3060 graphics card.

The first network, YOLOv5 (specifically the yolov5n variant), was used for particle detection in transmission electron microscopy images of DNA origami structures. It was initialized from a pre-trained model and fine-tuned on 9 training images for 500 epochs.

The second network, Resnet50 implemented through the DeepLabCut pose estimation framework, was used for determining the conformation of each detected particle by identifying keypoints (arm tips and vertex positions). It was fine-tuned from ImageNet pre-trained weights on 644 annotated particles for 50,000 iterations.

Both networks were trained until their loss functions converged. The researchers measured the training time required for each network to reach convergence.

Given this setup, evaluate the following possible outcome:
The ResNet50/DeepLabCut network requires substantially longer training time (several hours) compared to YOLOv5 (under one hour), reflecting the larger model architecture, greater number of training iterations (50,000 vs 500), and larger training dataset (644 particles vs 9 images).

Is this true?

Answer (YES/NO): NO